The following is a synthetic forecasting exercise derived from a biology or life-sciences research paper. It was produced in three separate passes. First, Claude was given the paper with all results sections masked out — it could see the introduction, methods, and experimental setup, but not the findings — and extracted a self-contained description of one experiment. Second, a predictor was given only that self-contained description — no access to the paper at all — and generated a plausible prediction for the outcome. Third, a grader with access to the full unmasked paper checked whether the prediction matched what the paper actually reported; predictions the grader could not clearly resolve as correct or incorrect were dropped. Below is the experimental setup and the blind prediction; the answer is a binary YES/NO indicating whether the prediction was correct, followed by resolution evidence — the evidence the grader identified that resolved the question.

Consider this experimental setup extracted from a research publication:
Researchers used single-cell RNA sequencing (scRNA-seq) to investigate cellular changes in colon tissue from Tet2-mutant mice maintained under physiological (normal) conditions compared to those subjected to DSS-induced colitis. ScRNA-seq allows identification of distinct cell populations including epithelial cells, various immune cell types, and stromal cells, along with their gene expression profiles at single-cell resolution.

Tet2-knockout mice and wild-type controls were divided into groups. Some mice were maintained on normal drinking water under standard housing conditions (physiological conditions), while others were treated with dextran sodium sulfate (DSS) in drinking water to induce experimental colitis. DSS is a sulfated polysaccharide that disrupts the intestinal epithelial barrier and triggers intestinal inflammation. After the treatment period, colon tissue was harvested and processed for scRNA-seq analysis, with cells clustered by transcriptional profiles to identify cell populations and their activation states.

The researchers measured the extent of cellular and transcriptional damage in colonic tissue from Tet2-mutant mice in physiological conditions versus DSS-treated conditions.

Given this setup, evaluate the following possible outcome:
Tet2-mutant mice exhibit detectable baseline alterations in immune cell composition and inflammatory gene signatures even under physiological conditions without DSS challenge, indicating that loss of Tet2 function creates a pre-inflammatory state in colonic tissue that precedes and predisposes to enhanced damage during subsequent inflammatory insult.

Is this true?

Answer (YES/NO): YES